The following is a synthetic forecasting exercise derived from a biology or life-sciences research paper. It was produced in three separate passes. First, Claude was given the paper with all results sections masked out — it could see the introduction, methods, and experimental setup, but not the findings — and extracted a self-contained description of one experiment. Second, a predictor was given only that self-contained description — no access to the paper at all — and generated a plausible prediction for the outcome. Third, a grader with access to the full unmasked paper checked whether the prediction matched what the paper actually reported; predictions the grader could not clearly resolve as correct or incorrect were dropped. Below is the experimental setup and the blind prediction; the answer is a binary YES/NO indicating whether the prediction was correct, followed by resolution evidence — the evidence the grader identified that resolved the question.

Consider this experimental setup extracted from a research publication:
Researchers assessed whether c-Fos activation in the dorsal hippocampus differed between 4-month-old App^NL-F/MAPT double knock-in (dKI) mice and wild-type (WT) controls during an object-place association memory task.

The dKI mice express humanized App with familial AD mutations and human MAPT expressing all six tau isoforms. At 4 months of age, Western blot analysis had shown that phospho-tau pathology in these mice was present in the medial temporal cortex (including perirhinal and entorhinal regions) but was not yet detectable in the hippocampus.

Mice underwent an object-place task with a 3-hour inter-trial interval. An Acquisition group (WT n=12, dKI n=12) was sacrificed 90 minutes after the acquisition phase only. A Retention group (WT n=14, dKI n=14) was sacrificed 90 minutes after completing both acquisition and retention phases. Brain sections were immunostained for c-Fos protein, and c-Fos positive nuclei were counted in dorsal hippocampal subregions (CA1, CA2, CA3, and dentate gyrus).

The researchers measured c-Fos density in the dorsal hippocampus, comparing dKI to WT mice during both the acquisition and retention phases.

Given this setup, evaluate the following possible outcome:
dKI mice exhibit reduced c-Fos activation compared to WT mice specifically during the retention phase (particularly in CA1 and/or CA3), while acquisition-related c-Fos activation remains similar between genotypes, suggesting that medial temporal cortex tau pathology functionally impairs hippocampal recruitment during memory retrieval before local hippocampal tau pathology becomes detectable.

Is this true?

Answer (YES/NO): NO